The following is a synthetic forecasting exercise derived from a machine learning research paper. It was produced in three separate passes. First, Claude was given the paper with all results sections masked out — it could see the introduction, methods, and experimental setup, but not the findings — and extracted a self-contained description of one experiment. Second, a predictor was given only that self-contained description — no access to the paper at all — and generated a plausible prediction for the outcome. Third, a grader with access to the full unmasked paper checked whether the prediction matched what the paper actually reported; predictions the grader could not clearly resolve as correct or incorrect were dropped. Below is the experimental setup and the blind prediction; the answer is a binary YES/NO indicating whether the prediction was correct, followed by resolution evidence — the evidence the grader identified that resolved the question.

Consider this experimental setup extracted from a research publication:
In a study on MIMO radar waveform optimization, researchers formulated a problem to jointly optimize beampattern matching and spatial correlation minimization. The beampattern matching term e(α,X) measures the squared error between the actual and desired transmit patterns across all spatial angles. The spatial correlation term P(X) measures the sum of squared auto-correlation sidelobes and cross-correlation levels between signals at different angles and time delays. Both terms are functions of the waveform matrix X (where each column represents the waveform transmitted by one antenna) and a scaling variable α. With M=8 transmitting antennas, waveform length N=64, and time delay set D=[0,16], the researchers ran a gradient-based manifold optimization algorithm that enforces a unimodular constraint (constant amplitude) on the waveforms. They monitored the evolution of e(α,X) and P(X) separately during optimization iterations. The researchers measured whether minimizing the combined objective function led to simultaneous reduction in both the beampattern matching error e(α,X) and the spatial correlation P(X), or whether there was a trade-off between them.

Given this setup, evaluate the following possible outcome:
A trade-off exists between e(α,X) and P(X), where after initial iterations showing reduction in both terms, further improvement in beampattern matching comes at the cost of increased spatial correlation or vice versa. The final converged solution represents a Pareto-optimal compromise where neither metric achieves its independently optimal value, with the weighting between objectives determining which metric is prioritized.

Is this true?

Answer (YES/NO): NO